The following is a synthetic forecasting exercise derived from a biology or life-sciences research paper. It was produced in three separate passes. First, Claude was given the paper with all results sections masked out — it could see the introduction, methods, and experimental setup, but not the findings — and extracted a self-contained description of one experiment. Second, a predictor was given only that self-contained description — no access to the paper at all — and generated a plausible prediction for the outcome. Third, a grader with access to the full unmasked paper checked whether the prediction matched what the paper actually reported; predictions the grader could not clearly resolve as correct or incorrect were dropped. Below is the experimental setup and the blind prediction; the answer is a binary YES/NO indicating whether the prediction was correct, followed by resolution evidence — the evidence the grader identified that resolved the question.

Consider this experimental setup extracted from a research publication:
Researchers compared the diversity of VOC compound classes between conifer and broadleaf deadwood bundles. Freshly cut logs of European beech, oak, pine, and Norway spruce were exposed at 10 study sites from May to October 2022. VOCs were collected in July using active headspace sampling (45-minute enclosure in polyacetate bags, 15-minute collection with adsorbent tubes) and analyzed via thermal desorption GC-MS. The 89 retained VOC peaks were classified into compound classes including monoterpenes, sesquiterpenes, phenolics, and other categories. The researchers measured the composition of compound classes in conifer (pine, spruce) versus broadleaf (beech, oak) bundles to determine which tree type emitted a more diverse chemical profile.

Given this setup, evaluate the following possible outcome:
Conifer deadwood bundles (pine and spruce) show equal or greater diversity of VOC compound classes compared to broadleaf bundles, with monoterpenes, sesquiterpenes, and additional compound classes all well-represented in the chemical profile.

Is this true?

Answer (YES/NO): NO